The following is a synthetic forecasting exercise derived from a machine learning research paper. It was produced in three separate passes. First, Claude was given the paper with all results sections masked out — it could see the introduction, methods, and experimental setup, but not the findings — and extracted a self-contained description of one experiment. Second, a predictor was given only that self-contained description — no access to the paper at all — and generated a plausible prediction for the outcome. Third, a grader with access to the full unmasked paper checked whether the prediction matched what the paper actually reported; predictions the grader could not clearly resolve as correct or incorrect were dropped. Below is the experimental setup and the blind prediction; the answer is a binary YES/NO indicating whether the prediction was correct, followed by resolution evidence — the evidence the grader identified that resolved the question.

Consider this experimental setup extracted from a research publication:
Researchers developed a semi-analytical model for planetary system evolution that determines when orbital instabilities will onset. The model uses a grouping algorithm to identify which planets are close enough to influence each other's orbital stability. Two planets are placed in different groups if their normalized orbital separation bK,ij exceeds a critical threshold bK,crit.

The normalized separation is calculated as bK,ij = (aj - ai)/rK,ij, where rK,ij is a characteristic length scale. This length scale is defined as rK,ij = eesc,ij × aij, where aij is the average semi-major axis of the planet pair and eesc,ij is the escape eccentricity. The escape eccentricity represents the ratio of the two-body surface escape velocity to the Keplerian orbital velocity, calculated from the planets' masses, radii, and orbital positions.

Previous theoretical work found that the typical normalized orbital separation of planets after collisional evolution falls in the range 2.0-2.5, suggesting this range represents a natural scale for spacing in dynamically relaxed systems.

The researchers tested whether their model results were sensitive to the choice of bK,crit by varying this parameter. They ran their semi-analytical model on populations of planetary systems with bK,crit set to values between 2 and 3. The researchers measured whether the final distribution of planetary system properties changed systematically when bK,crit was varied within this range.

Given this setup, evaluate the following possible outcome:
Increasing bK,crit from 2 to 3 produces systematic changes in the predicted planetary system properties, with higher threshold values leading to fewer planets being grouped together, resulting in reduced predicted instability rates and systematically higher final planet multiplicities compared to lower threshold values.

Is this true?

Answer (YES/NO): NO